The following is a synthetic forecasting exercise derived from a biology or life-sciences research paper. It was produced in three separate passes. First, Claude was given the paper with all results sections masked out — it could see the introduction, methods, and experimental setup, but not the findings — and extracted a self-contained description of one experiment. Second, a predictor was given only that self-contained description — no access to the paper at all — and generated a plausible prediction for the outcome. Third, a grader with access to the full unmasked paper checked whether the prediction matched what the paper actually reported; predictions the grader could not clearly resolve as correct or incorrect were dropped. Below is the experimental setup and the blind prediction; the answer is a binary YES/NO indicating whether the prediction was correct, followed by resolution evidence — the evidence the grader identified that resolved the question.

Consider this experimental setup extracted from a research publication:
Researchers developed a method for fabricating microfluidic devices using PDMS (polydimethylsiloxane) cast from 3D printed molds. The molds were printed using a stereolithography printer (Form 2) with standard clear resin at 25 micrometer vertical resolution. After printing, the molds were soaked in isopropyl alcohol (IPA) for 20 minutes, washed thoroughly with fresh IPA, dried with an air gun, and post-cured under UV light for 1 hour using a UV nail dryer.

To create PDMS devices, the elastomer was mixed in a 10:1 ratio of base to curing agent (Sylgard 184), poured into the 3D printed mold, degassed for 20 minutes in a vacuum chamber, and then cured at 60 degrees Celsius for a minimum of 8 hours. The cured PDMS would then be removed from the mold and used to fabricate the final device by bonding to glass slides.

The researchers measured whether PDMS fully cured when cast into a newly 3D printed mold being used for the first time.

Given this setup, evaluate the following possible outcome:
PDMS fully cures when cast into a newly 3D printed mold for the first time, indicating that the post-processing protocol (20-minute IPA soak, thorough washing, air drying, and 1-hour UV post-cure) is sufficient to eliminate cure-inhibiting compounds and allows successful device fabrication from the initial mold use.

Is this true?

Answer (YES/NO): NO